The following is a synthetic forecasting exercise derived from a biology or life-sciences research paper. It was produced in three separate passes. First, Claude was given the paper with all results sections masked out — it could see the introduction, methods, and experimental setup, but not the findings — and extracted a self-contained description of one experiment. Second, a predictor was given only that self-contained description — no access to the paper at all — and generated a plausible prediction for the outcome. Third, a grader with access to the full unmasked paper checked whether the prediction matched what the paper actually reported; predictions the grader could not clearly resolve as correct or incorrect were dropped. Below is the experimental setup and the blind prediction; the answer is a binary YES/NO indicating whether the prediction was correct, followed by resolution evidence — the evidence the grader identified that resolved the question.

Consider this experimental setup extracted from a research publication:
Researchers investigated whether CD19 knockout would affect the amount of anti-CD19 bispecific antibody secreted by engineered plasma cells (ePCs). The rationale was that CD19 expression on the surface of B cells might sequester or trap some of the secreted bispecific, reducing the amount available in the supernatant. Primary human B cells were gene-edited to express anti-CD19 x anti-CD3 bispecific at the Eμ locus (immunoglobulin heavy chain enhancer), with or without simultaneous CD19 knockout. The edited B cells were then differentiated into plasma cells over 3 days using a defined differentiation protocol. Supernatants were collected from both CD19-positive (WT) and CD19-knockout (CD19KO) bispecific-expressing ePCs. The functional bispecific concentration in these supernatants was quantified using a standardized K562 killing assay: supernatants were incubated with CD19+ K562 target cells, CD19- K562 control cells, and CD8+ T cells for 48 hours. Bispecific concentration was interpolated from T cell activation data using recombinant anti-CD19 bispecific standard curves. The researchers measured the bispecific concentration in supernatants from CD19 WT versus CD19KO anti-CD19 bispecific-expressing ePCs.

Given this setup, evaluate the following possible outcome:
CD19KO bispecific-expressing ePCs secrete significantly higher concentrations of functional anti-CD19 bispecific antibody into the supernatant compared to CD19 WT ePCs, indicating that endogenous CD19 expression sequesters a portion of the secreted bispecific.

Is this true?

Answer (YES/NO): YES